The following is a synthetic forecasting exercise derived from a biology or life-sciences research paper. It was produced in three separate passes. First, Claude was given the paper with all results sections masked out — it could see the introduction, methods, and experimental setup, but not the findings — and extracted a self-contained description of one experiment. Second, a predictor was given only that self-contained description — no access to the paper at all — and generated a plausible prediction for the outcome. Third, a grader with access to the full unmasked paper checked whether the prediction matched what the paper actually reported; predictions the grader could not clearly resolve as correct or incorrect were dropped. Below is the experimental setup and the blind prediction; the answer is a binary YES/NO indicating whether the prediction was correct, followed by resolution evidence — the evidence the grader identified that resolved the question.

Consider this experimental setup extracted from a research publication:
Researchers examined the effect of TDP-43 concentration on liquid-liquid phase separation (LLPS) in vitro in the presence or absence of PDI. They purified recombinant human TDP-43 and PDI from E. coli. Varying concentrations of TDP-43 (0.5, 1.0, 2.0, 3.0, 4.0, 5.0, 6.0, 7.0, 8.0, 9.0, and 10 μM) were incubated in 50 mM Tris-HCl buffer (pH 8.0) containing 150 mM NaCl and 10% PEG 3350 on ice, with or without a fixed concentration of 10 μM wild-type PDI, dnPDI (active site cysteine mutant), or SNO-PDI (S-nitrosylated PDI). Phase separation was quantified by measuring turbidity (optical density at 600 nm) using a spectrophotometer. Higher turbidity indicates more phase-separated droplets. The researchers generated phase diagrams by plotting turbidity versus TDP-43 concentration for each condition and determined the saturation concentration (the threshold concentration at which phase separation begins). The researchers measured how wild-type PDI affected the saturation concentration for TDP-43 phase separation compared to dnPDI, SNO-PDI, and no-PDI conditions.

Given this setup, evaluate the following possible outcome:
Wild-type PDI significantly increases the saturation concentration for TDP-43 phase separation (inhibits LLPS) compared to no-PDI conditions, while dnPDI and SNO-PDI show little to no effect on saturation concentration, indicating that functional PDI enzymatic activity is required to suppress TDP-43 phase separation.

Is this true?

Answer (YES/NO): YES